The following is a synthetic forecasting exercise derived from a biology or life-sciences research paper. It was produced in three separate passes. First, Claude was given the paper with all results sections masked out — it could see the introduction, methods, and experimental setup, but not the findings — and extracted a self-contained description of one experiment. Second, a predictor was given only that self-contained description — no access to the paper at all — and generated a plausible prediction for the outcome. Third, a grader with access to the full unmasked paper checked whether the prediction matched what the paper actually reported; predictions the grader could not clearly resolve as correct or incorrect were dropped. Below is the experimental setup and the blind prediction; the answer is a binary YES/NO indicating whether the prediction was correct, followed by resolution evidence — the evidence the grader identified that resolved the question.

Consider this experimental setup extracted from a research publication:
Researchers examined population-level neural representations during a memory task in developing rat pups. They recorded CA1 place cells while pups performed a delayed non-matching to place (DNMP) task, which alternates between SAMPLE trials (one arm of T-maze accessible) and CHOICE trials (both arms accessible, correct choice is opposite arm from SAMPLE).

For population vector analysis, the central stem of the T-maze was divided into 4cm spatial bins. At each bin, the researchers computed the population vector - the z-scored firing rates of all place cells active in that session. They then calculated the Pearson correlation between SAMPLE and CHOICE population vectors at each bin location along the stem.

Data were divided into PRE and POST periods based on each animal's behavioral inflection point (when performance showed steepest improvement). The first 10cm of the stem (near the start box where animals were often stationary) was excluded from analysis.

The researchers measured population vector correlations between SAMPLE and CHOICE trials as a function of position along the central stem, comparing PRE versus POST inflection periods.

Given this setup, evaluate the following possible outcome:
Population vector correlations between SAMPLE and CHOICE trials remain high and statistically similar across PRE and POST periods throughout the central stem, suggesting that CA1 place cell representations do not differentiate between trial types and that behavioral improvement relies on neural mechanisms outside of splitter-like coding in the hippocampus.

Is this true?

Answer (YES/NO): NO